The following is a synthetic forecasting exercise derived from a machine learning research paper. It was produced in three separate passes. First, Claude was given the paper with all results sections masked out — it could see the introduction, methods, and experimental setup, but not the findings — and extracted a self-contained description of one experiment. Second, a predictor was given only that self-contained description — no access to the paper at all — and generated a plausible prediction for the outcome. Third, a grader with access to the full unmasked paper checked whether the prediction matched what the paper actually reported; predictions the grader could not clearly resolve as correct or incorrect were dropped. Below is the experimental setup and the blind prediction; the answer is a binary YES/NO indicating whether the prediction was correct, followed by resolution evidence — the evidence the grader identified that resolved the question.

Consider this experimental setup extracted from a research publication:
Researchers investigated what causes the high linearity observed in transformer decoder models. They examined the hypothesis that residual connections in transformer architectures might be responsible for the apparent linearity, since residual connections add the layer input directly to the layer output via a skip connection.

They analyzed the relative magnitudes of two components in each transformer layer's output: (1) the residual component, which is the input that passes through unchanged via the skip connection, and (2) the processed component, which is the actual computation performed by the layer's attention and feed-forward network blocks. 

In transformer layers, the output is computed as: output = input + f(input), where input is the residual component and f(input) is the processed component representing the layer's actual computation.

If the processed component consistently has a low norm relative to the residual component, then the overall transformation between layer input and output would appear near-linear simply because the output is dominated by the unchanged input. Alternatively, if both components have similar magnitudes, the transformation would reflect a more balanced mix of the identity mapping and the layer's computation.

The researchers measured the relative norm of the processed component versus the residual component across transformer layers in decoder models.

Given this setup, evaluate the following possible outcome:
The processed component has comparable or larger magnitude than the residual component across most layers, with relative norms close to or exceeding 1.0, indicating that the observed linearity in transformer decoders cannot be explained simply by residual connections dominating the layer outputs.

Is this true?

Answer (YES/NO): NO